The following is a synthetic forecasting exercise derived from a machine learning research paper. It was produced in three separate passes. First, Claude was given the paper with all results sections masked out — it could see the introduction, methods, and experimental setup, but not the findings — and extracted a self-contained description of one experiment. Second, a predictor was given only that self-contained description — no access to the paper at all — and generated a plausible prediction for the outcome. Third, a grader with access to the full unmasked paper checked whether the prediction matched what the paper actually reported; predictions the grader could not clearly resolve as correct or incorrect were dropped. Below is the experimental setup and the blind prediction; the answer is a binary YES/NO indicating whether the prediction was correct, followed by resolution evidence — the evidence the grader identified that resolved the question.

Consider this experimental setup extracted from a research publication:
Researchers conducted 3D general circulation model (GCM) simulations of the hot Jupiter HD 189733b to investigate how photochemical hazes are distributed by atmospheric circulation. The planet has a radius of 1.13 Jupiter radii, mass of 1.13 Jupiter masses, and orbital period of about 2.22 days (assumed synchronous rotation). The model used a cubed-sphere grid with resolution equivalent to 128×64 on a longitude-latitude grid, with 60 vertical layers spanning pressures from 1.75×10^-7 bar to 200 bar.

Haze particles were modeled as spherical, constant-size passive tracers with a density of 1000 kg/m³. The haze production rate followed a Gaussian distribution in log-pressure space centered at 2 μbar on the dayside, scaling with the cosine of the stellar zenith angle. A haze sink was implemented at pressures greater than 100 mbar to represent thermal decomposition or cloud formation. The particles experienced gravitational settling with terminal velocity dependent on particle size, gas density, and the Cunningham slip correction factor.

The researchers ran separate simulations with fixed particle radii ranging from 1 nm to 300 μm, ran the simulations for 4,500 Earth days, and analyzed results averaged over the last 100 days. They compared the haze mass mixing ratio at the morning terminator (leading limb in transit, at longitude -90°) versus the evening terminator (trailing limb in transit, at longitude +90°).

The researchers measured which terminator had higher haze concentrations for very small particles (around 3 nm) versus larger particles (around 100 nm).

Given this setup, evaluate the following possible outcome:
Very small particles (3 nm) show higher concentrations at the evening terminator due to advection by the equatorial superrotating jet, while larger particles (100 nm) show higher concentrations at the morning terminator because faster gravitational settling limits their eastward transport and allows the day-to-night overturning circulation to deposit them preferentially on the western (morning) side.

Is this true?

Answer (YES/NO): NO